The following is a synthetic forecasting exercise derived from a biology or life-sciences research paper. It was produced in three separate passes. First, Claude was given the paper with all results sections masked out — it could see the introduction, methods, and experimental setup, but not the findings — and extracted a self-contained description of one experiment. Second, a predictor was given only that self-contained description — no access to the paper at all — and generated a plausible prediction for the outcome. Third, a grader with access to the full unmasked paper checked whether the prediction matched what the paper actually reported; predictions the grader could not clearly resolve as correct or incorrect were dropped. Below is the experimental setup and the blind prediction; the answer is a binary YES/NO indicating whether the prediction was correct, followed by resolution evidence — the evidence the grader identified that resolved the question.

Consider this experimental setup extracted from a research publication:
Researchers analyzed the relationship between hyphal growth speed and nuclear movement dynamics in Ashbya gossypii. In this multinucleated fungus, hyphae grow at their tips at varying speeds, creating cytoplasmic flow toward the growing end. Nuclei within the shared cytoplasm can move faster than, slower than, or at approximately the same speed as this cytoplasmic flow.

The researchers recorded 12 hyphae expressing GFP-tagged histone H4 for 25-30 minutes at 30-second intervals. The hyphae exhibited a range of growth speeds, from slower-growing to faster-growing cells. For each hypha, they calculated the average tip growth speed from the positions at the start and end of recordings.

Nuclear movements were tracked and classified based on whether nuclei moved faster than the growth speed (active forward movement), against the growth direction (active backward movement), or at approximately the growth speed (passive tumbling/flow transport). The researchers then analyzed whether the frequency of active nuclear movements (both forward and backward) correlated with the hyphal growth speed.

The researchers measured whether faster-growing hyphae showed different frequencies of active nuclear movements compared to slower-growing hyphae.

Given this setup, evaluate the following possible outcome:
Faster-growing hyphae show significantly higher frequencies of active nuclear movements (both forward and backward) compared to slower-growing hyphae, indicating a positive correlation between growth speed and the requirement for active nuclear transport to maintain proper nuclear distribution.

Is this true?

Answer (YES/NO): NO